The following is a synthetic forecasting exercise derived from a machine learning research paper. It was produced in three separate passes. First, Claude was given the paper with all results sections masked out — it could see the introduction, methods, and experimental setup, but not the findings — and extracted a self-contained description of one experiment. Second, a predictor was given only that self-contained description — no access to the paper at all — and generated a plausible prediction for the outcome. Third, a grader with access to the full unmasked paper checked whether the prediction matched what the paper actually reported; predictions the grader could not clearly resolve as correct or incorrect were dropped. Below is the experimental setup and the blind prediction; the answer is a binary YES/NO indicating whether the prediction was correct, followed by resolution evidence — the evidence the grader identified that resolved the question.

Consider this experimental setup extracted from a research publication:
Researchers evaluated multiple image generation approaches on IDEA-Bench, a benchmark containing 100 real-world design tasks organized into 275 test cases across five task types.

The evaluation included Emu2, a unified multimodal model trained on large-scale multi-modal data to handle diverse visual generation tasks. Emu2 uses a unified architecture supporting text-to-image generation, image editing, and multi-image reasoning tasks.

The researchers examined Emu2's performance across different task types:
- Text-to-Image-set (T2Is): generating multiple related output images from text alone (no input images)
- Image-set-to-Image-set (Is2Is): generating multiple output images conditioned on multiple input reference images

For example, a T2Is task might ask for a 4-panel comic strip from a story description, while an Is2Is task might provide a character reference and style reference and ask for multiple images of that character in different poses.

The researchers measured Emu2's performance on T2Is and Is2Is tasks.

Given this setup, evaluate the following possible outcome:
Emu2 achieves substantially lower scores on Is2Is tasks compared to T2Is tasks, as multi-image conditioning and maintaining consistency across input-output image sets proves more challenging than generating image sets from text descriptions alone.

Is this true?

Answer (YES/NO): NO